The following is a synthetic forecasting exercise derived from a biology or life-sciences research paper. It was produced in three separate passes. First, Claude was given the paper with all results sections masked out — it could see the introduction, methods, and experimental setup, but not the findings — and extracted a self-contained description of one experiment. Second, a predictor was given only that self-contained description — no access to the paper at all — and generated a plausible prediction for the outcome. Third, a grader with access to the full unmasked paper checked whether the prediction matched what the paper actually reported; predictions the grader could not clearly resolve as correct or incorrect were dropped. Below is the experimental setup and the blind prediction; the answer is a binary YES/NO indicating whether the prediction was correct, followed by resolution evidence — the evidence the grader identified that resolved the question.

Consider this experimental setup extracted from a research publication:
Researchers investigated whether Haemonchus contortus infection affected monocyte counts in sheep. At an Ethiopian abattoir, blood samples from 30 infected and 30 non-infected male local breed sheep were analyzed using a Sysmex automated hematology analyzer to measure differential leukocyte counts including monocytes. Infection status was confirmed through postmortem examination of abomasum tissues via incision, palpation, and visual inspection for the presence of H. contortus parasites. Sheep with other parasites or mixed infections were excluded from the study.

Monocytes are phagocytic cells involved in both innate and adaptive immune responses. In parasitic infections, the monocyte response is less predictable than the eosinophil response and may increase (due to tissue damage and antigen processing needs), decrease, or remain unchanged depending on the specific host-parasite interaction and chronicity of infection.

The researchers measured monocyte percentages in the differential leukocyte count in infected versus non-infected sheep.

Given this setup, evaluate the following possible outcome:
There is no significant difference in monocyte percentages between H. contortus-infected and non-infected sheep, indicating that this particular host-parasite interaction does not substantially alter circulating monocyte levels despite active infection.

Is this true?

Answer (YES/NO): NO